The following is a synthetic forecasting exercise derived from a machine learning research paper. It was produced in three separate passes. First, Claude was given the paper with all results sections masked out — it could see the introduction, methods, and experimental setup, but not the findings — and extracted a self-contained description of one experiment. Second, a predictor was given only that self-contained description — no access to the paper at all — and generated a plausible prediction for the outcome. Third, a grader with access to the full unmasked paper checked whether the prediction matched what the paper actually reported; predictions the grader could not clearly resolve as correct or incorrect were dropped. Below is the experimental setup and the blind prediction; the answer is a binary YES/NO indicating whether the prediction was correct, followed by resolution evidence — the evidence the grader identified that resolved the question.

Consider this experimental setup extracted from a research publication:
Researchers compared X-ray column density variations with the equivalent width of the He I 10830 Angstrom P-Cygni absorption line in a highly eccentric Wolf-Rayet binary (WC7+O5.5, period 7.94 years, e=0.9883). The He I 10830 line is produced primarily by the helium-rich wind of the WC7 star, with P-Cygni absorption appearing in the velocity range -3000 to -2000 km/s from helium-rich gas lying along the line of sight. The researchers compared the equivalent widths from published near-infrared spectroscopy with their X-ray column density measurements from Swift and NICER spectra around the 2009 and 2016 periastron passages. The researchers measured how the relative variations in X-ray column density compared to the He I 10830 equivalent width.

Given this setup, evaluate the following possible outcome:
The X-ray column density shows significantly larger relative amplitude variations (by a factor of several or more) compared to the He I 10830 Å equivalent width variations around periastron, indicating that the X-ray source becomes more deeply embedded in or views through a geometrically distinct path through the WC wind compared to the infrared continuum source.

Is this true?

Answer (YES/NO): NO